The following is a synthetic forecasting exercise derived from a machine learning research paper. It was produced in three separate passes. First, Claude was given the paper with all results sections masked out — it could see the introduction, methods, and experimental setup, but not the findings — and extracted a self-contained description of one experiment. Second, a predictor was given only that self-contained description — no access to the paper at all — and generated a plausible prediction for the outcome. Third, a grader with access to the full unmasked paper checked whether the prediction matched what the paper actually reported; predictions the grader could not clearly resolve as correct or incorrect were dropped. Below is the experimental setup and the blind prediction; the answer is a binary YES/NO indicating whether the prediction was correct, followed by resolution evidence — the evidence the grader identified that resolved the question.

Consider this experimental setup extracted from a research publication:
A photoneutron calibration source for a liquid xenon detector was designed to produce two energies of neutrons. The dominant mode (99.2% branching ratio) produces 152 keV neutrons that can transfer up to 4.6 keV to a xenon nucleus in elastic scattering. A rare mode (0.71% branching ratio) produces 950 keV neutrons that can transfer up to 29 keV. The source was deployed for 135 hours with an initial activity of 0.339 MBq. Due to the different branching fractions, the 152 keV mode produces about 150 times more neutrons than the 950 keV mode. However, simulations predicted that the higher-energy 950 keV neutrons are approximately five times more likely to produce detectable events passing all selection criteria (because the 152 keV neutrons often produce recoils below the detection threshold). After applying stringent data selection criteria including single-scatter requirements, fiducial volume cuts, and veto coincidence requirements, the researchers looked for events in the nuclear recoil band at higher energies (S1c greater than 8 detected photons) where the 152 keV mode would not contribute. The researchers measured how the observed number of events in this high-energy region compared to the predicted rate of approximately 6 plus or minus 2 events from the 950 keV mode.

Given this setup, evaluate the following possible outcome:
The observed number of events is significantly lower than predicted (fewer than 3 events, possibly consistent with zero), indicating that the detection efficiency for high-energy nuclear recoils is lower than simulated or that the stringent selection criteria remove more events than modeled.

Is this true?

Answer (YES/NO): NO